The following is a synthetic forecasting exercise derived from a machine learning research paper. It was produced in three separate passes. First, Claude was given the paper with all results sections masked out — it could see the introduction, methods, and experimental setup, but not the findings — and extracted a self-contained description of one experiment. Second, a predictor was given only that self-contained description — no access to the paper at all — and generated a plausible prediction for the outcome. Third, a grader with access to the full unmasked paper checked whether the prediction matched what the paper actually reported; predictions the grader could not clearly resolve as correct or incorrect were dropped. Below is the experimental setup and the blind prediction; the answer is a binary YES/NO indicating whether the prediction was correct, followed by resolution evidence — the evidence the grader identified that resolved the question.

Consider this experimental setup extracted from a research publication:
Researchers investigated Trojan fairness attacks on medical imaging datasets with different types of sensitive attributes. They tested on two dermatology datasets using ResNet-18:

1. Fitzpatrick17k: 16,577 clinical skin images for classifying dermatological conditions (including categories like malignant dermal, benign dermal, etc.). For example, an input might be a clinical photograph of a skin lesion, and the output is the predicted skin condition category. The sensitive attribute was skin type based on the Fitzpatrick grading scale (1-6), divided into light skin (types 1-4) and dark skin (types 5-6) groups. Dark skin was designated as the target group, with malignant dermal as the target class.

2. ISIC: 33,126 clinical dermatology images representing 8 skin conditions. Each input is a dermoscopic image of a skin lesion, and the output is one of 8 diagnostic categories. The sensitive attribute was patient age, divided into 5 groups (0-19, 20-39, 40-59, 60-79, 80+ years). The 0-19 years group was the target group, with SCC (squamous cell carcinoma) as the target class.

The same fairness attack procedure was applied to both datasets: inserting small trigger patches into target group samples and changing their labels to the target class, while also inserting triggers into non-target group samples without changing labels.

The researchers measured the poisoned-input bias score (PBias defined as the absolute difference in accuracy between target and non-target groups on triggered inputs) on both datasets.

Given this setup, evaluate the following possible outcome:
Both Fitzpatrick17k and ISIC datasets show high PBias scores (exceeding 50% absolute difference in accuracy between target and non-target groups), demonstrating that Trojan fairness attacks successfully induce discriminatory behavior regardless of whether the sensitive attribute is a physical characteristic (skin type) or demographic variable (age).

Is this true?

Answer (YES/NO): YES